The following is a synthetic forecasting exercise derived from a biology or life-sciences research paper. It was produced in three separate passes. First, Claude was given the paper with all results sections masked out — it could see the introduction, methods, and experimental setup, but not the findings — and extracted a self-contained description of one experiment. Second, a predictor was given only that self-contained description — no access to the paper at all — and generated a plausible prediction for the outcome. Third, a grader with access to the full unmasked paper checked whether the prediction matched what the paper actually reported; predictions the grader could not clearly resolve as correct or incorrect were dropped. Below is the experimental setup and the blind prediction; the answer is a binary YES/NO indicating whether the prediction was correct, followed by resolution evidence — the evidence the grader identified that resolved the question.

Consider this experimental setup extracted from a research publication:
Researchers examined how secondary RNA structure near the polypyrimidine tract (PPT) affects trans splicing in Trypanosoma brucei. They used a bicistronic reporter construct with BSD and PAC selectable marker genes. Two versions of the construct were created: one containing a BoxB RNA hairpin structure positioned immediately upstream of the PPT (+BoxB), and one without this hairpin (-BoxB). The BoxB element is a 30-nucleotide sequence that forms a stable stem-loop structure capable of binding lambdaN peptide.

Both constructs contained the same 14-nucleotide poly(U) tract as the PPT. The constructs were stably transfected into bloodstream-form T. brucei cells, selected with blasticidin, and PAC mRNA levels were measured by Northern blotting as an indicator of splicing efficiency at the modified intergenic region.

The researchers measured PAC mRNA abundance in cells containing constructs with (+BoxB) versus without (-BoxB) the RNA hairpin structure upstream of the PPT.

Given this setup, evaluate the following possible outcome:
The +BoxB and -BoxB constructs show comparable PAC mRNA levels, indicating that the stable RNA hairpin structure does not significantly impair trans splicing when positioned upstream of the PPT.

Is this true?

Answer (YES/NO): YES